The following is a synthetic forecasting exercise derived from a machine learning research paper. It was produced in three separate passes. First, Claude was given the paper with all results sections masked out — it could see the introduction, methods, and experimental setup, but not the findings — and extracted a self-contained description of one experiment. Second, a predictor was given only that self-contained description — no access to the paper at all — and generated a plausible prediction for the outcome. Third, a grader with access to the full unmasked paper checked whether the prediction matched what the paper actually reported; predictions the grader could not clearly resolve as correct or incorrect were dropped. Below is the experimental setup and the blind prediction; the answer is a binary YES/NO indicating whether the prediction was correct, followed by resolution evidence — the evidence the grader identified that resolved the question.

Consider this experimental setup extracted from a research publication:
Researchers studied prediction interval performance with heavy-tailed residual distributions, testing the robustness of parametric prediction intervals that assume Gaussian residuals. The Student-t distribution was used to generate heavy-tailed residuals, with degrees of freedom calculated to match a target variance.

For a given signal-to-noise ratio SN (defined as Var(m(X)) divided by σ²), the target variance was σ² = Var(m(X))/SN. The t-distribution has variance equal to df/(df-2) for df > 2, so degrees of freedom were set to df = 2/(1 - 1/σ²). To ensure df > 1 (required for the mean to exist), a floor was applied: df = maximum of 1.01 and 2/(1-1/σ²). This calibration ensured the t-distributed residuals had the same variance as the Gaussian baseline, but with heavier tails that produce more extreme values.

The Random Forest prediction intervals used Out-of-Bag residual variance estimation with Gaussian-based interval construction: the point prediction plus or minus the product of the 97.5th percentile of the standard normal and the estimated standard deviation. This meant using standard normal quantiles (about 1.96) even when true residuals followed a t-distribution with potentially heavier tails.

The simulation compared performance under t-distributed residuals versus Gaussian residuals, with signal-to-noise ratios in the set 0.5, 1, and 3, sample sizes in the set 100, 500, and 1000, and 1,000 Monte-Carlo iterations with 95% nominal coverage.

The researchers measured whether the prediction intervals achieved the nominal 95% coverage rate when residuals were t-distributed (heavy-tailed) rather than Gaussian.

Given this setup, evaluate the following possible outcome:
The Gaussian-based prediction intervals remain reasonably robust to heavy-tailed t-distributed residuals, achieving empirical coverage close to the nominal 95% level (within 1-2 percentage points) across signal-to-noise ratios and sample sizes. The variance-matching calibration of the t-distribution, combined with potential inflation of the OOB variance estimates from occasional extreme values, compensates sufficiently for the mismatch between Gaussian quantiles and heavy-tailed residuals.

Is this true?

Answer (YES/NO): YES